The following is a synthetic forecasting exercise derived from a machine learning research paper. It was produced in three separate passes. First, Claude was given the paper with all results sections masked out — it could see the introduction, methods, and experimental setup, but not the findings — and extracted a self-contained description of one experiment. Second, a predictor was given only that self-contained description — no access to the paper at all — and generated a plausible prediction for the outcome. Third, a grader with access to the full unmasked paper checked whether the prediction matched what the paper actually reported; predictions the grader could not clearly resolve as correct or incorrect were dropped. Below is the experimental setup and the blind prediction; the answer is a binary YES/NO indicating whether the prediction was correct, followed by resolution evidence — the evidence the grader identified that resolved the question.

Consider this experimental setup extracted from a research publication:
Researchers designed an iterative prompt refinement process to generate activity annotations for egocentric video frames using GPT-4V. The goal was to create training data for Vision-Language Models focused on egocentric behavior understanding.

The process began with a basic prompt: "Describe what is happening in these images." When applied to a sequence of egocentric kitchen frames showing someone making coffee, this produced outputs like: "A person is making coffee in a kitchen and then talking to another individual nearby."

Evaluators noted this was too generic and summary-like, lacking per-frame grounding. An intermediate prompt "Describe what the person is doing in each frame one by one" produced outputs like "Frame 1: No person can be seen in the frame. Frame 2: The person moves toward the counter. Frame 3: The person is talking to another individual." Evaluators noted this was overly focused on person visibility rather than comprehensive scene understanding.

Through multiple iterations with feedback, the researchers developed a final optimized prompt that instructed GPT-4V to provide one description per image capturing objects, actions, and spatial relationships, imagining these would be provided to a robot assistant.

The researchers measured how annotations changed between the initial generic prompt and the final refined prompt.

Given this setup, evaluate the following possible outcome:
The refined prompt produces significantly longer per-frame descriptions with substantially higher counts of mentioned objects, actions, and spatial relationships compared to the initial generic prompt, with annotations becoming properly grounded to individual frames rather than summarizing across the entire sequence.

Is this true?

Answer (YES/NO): YES